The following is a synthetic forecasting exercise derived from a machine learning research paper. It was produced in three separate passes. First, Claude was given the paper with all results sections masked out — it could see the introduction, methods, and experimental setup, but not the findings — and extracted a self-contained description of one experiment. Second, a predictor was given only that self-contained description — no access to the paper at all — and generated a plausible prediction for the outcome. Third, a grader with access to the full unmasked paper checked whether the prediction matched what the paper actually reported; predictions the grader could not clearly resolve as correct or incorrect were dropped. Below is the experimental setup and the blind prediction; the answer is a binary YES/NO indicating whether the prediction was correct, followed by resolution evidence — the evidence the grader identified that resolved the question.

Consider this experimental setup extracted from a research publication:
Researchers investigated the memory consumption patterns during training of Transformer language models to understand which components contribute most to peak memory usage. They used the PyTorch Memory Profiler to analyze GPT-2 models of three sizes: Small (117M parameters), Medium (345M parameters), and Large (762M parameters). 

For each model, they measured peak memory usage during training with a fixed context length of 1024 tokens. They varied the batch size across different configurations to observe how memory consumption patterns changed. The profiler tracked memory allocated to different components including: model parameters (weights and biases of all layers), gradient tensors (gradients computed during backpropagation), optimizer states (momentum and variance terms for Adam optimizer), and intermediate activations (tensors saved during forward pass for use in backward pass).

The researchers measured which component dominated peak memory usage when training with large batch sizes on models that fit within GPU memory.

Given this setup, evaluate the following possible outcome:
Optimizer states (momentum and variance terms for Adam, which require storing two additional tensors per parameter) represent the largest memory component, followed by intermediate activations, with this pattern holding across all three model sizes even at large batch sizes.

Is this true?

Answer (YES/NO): NO